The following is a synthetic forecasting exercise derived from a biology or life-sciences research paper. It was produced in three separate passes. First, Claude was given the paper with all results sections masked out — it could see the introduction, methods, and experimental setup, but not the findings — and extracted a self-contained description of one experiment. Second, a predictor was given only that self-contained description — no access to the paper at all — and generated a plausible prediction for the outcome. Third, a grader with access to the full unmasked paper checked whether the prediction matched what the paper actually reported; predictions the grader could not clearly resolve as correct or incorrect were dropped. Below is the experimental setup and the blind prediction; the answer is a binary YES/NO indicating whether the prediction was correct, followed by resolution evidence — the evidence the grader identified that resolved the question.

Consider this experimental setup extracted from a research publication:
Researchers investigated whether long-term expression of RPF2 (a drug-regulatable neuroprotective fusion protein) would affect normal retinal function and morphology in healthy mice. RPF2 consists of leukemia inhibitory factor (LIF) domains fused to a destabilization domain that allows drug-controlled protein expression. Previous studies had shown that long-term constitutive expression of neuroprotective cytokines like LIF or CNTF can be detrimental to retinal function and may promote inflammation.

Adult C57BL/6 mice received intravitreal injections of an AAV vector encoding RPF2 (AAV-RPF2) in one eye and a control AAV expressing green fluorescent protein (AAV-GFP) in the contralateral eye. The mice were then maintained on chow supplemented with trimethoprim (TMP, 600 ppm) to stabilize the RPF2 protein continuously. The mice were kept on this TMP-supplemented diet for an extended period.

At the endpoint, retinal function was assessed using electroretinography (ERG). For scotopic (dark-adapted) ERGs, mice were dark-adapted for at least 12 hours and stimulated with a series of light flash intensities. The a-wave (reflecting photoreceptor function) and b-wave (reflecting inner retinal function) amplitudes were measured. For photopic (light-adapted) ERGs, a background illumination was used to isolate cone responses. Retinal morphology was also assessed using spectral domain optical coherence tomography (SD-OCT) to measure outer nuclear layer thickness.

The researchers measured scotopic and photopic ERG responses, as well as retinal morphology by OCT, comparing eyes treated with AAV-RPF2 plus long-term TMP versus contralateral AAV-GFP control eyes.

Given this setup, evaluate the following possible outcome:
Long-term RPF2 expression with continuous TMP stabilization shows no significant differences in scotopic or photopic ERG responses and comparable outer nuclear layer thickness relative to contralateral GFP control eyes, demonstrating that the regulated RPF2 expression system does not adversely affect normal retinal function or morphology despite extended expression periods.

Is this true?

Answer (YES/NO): YES